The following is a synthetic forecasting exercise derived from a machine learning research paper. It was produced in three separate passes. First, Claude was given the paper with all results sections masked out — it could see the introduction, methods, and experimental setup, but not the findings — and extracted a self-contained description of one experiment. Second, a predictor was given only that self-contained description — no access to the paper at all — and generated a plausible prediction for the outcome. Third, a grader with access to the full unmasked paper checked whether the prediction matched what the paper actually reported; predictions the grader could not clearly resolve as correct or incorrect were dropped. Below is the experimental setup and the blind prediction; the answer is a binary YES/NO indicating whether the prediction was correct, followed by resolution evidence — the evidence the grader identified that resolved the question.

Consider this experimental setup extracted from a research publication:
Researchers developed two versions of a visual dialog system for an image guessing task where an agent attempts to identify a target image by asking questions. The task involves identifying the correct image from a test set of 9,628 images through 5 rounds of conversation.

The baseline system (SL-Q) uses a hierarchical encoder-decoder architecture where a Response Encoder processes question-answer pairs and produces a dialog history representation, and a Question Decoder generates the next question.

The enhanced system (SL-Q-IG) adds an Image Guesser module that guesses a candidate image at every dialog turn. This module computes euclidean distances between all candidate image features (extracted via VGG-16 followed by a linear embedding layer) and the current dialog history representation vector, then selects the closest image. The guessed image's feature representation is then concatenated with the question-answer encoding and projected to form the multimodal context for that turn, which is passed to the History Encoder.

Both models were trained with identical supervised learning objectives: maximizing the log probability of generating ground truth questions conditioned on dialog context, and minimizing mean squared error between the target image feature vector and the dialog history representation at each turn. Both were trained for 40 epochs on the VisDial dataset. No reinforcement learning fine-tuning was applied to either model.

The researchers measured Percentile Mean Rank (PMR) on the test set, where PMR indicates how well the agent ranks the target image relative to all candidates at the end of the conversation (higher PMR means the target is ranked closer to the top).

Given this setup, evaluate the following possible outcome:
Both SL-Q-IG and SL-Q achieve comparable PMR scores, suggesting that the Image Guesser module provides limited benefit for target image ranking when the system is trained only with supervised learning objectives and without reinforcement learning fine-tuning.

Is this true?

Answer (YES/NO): NO